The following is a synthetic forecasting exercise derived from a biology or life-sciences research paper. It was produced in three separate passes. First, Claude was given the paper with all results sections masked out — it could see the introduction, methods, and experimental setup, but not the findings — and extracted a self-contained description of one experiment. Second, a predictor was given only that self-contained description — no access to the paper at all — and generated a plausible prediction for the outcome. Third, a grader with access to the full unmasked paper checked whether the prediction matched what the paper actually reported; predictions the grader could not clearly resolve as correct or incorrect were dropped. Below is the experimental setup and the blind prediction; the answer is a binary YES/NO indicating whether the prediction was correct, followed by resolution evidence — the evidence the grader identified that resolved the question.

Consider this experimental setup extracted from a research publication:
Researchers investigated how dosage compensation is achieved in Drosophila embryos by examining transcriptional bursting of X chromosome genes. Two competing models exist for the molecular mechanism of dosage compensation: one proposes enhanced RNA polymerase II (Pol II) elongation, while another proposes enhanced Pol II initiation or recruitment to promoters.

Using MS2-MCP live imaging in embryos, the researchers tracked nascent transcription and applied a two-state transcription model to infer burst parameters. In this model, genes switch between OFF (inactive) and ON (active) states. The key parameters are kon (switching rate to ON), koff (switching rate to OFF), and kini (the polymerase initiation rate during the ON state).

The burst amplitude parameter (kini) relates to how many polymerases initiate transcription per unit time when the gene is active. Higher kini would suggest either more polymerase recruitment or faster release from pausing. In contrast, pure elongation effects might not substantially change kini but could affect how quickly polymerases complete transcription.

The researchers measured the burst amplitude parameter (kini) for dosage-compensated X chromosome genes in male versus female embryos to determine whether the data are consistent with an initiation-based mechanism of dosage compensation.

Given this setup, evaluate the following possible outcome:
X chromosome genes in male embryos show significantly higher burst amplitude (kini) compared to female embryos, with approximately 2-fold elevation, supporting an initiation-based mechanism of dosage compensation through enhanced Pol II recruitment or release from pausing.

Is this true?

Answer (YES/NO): NO